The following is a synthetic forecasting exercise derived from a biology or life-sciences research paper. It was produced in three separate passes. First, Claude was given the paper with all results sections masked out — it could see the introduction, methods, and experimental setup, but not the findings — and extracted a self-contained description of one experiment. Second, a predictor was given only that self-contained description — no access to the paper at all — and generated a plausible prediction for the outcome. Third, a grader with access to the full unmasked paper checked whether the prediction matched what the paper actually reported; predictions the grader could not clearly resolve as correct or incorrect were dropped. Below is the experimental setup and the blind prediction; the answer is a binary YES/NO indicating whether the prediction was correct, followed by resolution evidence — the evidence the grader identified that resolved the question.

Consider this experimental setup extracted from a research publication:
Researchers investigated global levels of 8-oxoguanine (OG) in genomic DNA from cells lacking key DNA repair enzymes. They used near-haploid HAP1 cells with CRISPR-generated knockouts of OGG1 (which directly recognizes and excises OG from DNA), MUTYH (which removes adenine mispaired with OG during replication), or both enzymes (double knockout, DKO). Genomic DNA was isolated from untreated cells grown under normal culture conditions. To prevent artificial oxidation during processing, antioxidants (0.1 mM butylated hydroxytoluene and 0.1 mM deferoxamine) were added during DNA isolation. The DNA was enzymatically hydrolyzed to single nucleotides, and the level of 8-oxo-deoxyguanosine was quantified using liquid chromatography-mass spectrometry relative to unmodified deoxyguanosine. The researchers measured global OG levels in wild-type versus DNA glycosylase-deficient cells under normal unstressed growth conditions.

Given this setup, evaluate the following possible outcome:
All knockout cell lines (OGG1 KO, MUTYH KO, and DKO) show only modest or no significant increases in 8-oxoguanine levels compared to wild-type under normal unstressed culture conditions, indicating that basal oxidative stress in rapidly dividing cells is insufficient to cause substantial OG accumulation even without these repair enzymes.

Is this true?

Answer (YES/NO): YES